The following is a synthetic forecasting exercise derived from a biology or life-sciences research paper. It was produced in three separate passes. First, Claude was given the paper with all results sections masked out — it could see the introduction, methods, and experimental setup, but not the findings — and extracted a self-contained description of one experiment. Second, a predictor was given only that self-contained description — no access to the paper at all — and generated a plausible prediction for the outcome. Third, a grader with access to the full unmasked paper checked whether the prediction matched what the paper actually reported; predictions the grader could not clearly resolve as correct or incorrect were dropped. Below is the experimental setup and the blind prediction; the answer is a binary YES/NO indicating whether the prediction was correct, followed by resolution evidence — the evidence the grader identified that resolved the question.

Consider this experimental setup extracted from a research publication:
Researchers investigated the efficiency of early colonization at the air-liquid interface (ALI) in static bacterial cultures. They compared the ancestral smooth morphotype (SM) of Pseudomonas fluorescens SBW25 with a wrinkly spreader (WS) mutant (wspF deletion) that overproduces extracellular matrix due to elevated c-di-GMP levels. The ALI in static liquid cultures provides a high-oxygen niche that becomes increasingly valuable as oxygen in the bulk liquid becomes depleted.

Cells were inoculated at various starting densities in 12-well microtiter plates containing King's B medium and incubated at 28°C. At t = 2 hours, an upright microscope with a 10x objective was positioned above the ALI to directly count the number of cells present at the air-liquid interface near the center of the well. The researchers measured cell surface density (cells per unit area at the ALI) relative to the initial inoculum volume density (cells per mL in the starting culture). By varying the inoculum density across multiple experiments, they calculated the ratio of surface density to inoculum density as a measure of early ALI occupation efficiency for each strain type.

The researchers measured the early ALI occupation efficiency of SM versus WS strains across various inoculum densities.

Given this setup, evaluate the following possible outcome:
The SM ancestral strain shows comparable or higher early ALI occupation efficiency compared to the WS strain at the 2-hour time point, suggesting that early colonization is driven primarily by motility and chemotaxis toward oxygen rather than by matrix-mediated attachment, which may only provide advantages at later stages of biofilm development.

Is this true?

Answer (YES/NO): YES